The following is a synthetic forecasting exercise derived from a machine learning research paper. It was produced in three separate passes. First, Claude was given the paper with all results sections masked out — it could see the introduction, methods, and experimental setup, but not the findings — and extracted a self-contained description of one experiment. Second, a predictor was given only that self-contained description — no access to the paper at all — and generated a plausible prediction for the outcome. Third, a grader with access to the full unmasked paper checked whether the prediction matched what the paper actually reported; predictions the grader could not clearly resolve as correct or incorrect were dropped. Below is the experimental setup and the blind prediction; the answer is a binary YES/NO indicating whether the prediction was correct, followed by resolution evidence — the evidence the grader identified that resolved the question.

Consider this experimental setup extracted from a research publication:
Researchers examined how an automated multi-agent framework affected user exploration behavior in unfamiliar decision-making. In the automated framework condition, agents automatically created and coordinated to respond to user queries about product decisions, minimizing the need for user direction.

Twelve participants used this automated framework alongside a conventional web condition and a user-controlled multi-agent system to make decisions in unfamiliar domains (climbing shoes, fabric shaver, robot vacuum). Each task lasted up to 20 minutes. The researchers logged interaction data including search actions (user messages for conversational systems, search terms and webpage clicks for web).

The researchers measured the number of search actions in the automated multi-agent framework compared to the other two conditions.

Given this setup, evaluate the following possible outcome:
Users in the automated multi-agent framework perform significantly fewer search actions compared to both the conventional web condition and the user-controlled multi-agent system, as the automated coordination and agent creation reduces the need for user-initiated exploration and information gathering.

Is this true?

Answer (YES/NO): YES